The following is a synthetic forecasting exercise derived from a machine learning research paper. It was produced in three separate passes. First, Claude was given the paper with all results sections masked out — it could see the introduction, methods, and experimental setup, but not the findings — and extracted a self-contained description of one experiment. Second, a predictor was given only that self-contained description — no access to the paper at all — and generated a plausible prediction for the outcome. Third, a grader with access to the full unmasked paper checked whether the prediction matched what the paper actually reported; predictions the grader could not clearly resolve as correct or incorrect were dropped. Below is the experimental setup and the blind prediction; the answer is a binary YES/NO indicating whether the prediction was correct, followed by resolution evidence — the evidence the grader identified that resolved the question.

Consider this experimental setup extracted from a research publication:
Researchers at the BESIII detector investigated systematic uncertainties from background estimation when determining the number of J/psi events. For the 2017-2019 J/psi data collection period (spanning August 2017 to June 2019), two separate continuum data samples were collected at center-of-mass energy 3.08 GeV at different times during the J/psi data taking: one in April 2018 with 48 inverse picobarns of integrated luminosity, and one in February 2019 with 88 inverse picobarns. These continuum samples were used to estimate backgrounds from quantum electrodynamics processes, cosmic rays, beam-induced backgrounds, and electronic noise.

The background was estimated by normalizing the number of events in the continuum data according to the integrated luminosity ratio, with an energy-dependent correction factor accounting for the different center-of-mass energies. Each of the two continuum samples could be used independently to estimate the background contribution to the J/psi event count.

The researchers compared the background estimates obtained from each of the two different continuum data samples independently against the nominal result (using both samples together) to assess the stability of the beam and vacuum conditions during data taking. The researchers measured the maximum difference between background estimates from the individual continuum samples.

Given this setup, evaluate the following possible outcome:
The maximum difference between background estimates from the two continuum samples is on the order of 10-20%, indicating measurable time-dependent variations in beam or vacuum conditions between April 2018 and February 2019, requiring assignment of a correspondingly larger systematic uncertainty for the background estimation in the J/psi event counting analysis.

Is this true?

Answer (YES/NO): NO